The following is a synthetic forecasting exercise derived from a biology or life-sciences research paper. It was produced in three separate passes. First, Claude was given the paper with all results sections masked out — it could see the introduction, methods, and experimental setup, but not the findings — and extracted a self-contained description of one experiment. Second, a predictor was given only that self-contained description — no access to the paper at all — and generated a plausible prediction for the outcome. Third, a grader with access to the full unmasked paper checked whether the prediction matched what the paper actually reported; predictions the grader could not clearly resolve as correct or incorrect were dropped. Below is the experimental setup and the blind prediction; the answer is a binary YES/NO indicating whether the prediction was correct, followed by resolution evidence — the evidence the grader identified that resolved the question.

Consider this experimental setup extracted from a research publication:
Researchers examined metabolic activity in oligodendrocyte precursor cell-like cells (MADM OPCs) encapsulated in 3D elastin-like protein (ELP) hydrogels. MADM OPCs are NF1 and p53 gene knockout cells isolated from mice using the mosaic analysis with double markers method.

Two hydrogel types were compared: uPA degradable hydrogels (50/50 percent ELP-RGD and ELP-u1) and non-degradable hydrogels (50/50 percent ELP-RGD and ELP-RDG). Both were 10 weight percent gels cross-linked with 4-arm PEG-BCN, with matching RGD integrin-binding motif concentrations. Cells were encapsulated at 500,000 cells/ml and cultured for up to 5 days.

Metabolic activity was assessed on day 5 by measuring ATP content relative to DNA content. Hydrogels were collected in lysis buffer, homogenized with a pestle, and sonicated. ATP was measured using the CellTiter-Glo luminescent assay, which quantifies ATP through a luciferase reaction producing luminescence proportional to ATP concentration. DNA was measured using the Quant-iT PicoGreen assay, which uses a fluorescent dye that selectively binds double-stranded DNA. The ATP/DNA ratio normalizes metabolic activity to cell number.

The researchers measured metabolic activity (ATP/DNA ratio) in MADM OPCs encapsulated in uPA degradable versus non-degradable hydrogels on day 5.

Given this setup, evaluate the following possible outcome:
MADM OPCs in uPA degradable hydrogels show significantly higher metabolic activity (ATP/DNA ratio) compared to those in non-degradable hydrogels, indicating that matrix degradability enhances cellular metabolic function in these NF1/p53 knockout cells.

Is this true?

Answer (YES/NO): NO